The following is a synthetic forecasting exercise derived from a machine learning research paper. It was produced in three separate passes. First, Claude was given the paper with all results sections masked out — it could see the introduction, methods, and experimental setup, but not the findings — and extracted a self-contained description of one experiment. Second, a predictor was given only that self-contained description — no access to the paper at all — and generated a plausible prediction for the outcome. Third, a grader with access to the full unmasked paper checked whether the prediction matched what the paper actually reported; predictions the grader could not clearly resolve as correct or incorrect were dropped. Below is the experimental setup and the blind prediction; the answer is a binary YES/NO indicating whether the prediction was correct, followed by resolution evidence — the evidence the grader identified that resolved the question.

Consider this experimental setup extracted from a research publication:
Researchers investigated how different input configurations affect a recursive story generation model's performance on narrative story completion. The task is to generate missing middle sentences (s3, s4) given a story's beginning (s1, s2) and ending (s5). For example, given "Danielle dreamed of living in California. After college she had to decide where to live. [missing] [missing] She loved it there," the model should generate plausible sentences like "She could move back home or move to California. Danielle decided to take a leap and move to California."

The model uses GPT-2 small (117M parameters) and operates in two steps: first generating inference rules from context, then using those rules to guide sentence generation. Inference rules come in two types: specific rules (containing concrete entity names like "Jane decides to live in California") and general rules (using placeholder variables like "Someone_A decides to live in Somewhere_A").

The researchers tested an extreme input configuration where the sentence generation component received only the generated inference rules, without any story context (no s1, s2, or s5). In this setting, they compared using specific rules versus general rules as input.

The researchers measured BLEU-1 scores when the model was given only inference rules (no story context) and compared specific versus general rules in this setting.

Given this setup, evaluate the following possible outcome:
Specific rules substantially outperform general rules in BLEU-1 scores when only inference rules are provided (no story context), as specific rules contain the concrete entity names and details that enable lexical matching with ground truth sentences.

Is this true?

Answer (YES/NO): YES